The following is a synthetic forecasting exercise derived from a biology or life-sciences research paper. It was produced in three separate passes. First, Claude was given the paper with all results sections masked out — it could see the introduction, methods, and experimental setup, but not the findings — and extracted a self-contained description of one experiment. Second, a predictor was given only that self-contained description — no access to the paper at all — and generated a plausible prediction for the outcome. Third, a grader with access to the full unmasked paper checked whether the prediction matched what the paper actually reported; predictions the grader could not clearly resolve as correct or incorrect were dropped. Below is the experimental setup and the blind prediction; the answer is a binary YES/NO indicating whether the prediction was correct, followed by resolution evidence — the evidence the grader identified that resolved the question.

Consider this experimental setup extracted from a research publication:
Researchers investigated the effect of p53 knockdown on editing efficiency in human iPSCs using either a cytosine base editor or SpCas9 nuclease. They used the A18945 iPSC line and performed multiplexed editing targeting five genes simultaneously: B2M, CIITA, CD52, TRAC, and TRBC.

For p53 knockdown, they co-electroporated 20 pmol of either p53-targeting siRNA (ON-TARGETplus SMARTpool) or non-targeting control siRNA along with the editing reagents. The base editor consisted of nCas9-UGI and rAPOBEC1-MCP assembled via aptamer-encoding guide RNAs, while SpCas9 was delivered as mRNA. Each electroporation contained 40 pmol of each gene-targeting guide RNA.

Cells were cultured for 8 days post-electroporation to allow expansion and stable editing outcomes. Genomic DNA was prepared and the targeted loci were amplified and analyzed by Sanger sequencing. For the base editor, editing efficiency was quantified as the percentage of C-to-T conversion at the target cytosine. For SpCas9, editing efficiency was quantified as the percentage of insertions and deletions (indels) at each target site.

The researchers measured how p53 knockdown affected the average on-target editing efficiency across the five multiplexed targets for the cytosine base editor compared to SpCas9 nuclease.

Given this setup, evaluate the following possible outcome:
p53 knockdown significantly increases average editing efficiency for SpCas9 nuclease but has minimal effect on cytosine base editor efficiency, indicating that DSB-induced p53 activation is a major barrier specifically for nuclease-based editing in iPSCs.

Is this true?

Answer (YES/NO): YES